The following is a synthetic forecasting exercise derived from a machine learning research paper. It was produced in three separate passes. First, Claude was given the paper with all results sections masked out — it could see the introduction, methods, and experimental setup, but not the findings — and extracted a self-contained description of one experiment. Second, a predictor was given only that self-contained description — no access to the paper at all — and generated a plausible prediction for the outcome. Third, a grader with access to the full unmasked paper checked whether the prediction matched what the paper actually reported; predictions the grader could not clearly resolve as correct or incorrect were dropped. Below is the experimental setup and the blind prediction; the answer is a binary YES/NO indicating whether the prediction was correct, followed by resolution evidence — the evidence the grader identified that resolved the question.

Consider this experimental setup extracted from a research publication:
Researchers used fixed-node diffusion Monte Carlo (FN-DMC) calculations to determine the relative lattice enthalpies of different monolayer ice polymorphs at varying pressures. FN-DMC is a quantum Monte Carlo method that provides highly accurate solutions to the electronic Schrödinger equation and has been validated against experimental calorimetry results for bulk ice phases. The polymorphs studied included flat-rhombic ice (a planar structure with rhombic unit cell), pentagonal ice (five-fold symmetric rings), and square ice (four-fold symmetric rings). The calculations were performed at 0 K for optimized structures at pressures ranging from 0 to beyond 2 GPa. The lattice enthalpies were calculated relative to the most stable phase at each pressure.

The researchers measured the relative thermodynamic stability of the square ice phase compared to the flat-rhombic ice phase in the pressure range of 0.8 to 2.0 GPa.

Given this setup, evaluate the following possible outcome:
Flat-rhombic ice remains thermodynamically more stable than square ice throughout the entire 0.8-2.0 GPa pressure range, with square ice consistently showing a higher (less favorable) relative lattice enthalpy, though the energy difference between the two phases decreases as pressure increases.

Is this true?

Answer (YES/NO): NO